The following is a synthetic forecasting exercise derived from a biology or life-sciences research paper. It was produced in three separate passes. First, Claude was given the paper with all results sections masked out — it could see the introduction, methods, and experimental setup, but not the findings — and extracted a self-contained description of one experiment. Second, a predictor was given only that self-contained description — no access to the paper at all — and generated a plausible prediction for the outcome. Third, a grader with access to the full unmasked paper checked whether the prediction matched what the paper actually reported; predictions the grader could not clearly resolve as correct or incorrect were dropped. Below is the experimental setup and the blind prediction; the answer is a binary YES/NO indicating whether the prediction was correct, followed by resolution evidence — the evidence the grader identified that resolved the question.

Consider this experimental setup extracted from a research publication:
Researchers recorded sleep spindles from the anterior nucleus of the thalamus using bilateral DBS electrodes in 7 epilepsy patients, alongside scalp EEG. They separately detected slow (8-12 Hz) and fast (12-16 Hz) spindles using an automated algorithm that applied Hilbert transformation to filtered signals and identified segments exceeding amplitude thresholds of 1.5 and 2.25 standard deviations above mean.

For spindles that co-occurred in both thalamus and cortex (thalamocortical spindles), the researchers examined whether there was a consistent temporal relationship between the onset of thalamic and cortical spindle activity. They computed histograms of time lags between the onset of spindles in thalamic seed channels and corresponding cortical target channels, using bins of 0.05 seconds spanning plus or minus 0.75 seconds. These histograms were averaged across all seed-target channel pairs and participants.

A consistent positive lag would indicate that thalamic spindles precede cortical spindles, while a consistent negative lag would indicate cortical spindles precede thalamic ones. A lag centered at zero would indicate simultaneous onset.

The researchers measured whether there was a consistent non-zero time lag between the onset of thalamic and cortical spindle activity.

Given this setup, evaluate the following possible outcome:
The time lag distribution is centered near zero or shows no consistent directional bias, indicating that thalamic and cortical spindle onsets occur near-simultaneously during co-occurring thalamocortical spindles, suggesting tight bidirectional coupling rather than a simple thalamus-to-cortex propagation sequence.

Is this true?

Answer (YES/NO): YES